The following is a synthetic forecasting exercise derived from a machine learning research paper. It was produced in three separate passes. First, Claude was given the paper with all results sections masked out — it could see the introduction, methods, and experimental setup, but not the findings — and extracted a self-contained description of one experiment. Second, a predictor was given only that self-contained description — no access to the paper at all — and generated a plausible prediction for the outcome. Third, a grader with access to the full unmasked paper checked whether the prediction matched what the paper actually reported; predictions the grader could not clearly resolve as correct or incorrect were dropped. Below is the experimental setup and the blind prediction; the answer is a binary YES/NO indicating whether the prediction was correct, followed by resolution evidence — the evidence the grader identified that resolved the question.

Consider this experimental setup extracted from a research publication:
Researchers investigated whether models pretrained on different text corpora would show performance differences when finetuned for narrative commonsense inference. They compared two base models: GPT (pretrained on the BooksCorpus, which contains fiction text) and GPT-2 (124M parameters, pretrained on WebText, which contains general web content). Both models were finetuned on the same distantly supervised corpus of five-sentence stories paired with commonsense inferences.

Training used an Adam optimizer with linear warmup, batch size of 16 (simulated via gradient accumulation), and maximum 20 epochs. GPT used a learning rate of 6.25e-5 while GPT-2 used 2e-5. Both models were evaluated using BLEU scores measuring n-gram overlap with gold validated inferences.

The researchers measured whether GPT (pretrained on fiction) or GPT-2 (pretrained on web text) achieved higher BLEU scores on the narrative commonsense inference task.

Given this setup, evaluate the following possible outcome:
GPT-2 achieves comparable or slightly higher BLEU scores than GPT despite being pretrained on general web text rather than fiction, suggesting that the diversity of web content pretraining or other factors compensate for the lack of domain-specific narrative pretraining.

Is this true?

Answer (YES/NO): NO